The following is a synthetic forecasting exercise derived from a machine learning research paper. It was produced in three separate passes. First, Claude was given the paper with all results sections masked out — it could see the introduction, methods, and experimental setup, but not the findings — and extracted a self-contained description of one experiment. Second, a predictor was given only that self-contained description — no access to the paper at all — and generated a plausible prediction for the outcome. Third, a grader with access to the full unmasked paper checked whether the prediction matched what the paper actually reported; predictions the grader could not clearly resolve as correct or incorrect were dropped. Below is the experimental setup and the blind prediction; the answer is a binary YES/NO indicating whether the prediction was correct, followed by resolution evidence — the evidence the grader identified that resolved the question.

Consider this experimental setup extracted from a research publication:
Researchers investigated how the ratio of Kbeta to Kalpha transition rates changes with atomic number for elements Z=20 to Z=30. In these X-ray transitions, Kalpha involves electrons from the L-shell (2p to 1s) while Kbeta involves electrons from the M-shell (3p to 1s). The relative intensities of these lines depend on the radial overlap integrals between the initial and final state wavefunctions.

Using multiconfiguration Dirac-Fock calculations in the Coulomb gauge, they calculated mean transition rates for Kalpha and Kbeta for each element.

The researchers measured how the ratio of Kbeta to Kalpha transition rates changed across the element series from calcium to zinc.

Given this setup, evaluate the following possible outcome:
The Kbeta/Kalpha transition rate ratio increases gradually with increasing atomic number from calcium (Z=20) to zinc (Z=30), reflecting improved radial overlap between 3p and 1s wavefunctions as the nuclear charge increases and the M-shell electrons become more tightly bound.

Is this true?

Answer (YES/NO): NO